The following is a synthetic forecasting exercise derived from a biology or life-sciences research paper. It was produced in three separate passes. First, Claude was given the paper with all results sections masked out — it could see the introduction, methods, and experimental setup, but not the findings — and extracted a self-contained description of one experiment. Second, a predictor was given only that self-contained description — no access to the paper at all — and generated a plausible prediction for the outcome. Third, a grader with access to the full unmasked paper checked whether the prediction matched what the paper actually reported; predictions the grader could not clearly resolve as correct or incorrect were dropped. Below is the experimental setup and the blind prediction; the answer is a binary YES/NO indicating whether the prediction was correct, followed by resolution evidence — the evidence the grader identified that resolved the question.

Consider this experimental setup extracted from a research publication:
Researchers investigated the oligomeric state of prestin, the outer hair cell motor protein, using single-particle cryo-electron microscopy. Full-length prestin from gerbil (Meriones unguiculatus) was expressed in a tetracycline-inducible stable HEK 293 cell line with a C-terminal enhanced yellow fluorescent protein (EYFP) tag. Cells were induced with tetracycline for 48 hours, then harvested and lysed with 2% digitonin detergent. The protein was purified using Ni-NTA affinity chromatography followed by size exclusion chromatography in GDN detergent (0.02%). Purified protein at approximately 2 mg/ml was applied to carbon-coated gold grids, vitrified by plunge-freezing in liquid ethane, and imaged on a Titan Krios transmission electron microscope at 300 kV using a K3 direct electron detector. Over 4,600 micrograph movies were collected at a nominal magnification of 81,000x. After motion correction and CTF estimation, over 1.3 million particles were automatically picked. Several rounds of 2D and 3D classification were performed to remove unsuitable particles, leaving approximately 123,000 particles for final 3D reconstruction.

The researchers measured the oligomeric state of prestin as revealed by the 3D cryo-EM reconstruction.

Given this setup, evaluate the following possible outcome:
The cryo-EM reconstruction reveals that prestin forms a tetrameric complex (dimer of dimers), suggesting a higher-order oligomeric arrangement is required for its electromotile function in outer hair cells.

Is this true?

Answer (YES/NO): NO